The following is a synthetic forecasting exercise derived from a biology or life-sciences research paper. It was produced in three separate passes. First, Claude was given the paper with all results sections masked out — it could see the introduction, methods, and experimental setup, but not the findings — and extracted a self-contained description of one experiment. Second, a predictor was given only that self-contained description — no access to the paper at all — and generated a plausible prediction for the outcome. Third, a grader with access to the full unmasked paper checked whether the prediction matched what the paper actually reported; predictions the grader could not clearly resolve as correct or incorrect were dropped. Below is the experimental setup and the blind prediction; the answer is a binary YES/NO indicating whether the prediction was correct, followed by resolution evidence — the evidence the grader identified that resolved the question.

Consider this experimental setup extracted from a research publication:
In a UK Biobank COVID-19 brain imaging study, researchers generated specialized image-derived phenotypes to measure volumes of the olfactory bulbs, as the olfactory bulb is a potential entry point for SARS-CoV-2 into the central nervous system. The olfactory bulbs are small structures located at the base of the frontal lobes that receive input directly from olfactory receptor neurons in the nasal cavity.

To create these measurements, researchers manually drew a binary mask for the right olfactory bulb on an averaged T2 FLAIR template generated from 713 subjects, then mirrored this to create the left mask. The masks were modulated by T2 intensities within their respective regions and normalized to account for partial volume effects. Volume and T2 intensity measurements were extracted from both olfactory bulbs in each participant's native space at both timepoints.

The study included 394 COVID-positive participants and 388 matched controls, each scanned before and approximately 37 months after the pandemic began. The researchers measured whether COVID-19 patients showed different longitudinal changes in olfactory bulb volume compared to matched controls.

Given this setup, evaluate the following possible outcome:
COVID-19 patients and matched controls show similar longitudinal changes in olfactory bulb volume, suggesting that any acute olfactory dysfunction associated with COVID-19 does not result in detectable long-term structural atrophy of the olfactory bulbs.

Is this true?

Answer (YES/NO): YES